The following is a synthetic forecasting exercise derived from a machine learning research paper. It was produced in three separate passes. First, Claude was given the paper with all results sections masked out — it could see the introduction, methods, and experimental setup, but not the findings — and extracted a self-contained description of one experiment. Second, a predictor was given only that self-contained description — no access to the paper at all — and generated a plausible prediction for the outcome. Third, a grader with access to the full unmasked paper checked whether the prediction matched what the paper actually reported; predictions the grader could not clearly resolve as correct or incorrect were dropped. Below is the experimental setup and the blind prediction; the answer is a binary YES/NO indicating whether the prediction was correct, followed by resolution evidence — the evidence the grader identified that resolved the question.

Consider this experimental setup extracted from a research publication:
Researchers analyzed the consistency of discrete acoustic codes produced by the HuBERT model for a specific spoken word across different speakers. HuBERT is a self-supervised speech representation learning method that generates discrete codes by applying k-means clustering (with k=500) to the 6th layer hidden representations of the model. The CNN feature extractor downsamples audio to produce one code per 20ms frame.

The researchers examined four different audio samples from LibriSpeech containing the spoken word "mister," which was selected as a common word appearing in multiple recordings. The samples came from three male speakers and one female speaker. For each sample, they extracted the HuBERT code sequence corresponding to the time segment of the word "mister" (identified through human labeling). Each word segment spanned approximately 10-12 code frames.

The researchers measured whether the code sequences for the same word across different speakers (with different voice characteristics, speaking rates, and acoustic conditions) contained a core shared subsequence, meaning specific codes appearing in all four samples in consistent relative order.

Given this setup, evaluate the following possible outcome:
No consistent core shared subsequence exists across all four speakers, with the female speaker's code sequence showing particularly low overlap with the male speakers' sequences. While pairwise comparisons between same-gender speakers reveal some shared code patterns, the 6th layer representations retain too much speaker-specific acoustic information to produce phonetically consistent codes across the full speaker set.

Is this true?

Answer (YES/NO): NO